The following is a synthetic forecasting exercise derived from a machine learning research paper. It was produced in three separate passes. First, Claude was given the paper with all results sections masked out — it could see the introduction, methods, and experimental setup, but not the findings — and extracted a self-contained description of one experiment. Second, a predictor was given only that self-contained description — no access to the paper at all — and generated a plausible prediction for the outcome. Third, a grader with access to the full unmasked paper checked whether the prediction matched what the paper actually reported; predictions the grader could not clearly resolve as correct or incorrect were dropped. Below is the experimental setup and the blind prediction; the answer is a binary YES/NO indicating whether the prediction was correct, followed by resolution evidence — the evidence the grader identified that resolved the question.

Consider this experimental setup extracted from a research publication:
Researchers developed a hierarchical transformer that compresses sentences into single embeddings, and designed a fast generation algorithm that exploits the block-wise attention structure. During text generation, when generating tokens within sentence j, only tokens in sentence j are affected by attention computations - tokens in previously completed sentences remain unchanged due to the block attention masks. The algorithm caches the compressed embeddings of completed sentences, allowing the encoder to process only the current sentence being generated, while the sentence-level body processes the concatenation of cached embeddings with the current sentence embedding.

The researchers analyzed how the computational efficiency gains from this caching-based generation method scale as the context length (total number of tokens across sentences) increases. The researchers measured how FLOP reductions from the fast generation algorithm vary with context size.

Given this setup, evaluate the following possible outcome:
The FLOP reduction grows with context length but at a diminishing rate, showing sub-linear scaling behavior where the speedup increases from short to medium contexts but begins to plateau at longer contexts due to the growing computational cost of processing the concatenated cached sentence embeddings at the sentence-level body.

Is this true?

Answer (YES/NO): NO